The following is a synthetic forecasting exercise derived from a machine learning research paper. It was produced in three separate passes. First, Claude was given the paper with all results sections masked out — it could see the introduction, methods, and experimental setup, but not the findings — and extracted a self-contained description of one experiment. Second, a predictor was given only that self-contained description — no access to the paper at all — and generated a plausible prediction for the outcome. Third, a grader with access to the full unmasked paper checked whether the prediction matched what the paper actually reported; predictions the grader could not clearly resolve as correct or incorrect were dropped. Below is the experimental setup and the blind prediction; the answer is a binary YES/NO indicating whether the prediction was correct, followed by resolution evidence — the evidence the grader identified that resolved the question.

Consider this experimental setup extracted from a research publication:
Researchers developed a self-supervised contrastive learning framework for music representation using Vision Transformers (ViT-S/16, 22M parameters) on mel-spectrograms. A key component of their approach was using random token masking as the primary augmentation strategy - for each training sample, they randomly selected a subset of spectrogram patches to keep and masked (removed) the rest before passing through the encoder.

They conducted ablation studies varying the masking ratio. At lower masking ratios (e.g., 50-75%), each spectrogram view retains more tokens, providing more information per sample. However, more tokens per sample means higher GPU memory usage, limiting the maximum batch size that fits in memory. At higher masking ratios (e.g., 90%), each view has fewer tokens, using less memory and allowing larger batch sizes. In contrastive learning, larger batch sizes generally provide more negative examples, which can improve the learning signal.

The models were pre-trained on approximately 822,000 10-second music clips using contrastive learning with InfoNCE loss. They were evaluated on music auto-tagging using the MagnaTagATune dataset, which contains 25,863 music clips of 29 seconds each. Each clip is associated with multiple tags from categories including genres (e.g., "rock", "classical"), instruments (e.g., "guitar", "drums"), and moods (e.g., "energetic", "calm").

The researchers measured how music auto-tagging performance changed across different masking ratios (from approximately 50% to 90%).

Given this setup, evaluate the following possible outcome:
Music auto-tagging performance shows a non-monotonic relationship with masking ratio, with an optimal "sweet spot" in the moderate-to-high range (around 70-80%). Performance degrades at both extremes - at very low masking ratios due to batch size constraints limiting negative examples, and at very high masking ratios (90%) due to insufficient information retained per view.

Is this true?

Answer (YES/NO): NO